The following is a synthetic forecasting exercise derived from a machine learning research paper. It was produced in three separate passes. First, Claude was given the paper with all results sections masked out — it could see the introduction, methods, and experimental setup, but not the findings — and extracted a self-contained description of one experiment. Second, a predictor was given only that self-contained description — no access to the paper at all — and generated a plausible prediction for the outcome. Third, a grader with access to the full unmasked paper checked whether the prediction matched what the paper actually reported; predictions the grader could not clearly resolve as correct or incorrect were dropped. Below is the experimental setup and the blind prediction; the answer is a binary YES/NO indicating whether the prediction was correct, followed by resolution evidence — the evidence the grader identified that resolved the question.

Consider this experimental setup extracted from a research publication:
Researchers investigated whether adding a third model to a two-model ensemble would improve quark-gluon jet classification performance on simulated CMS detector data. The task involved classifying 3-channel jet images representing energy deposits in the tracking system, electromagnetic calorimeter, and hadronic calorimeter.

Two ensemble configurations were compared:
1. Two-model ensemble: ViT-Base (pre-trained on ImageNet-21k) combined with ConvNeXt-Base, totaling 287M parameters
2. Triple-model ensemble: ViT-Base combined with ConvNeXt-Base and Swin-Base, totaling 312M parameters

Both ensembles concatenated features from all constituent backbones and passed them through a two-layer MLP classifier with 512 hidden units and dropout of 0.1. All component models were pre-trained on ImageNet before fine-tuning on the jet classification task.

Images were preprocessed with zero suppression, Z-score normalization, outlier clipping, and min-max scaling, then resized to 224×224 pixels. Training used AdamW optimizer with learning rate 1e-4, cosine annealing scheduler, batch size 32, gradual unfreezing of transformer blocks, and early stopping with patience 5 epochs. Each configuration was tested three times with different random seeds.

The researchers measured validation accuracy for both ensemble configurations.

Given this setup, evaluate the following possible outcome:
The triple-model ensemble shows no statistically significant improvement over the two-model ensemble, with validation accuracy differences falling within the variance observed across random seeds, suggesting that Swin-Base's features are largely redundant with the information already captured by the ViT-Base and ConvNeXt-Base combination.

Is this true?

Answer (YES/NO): NO